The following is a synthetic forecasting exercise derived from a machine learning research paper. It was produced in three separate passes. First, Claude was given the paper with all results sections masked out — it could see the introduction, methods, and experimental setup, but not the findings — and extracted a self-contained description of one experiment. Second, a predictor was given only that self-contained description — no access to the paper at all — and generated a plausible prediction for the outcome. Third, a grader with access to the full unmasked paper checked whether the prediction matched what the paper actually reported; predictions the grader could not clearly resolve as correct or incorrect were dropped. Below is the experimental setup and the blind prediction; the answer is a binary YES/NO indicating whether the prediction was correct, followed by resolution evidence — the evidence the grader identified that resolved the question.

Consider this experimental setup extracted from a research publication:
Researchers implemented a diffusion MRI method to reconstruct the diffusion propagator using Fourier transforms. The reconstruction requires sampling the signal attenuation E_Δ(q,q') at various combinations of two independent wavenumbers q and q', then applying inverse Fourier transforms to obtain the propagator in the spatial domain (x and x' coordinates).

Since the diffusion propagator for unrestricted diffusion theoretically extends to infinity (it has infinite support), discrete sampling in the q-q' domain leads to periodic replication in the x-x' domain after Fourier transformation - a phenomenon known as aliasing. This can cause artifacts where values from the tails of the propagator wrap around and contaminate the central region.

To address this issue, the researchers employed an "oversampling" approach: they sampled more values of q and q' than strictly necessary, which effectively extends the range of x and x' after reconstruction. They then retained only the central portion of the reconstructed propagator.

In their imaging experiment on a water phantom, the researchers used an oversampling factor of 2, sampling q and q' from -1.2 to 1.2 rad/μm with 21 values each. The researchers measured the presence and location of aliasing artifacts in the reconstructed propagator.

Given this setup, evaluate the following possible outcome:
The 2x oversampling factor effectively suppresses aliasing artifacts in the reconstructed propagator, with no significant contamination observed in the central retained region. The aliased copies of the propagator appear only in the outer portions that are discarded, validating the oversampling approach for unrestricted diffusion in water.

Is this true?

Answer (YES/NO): YES